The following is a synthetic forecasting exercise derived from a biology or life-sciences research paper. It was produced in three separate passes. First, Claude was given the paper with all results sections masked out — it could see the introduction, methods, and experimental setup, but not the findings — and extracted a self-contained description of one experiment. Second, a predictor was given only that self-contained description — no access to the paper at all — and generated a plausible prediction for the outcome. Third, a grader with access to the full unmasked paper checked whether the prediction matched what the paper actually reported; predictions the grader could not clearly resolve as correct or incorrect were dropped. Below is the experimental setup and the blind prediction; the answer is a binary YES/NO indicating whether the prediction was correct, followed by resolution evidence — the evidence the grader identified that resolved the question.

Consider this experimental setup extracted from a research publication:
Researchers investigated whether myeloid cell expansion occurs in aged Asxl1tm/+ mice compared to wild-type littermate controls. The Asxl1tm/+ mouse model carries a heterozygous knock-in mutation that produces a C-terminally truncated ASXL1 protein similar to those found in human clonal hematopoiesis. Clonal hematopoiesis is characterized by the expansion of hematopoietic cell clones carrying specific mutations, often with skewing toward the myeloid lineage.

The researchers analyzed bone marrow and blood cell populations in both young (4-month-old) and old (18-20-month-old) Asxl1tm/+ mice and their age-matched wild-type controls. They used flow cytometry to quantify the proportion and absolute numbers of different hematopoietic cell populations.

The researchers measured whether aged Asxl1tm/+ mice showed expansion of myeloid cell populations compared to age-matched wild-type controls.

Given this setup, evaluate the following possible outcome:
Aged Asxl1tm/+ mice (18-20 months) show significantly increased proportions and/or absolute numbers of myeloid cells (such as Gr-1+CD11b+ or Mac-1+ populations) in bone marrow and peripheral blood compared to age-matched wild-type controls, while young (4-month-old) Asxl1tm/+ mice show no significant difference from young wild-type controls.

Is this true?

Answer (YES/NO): YES